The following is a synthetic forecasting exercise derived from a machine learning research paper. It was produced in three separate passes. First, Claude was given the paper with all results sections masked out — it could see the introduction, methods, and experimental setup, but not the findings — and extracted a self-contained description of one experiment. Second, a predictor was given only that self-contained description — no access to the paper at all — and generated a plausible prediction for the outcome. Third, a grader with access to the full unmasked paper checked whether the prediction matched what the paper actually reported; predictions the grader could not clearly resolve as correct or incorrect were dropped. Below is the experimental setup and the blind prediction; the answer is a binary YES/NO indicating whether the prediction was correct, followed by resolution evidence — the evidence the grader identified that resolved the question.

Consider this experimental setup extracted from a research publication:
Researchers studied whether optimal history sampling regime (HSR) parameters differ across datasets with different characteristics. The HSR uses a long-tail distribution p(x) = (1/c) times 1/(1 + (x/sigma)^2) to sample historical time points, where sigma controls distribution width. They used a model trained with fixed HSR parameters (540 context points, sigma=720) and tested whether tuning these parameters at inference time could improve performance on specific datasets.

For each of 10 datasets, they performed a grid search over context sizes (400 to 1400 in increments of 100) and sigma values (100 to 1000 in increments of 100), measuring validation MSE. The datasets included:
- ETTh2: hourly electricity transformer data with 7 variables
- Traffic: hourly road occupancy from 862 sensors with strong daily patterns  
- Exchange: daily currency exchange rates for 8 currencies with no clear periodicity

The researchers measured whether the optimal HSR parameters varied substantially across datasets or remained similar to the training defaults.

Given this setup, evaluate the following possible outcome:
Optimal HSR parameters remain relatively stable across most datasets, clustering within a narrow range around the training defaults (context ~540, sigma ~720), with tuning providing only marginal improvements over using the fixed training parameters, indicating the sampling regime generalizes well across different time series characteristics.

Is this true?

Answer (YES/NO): NO